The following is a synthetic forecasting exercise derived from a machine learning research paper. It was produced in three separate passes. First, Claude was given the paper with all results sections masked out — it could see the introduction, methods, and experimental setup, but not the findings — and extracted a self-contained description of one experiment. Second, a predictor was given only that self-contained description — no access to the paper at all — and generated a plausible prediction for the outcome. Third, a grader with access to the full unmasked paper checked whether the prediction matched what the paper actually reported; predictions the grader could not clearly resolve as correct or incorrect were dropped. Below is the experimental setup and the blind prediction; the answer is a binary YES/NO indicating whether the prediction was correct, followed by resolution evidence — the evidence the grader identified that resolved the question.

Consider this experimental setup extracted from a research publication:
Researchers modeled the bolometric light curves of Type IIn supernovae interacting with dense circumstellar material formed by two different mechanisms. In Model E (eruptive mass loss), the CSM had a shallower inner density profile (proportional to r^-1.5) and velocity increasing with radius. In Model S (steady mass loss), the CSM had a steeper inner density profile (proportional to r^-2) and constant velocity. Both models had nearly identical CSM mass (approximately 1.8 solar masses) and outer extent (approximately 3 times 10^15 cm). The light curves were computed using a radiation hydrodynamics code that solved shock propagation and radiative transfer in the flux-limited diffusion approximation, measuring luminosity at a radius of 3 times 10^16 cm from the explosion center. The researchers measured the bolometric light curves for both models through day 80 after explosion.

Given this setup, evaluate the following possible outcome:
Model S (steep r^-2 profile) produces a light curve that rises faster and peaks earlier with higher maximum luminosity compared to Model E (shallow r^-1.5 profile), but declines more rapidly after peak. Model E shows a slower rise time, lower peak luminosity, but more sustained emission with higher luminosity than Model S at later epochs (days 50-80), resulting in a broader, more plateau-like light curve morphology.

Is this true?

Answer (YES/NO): NO